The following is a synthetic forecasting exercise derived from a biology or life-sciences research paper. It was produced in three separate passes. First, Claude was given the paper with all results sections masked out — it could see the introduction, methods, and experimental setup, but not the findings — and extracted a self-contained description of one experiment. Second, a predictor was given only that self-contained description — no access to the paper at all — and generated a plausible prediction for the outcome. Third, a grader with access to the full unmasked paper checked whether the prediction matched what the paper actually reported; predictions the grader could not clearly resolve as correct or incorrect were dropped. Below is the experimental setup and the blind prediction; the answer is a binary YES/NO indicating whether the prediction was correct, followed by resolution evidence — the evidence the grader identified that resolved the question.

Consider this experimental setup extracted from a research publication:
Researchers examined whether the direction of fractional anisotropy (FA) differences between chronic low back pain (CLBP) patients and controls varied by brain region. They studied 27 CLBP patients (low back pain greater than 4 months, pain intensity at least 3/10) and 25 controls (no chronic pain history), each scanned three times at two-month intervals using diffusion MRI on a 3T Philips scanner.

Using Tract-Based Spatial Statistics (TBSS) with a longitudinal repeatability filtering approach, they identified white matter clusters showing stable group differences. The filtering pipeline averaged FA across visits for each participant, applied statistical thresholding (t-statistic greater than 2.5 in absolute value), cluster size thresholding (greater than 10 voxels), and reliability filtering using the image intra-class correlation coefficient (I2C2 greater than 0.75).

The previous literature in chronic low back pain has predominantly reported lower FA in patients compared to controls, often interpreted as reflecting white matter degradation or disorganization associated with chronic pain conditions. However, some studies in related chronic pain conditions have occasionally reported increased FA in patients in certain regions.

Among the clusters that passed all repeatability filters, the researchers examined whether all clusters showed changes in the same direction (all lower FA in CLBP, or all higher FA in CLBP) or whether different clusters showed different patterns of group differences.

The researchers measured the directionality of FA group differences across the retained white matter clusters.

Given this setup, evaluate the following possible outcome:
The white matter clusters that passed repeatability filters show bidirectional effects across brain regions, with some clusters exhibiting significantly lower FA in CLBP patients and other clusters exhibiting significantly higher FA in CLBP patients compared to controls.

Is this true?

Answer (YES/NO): YES